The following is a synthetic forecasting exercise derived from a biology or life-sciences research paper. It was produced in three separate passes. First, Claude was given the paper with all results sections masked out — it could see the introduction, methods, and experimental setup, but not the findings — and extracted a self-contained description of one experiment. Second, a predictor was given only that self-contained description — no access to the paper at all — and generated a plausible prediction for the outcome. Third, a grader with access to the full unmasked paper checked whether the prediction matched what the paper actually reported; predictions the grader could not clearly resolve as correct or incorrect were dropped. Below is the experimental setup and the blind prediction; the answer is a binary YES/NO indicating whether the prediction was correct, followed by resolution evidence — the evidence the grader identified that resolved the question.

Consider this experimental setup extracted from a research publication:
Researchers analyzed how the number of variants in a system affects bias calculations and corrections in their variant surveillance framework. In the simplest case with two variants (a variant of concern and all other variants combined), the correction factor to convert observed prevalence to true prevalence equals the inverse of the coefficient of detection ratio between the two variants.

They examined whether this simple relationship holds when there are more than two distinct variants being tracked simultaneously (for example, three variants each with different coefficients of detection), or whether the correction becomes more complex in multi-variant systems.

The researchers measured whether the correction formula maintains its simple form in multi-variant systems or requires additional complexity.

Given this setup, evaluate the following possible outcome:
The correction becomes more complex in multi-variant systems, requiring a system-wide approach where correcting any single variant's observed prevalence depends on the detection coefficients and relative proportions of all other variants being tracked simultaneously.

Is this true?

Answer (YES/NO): YES